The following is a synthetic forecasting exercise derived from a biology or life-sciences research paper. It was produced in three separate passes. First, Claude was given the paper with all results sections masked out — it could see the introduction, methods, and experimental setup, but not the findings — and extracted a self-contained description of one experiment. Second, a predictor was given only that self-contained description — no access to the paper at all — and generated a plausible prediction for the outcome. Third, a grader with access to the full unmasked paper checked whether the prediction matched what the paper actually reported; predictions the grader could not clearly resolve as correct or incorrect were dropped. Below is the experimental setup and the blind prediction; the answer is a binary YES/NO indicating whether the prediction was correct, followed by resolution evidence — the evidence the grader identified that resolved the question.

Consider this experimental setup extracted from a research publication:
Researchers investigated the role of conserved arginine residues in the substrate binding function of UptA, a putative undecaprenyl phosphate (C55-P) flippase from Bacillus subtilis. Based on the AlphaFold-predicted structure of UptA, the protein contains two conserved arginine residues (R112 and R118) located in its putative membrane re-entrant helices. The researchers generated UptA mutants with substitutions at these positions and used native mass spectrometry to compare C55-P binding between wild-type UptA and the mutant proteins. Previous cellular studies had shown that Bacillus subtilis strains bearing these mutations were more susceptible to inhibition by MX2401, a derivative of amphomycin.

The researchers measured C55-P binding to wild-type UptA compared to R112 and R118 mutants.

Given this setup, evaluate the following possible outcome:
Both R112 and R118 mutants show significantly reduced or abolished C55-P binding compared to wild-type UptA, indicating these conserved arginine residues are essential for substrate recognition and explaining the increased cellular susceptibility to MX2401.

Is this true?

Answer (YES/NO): NO